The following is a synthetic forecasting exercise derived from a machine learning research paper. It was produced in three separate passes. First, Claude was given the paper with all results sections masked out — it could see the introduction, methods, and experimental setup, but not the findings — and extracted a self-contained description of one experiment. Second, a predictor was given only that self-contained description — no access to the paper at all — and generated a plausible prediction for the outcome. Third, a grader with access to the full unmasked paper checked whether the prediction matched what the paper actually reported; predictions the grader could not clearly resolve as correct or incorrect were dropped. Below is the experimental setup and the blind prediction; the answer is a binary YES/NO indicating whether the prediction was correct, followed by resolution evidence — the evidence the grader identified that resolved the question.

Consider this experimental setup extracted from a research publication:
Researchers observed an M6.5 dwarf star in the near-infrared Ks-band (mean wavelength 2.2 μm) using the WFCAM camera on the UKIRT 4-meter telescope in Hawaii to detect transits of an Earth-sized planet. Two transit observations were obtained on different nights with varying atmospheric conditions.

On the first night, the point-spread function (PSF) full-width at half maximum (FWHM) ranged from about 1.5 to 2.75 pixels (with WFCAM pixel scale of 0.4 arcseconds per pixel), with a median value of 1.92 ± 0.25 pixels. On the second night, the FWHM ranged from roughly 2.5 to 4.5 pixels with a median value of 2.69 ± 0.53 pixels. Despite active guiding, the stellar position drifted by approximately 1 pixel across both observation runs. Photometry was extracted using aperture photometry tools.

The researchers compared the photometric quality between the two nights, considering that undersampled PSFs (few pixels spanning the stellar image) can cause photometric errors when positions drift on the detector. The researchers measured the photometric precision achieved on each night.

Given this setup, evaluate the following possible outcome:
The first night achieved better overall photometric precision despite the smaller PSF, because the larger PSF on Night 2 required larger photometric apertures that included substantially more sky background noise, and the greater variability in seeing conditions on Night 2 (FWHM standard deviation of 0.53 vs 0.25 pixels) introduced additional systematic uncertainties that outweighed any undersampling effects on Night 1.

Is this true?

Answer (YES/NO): NO